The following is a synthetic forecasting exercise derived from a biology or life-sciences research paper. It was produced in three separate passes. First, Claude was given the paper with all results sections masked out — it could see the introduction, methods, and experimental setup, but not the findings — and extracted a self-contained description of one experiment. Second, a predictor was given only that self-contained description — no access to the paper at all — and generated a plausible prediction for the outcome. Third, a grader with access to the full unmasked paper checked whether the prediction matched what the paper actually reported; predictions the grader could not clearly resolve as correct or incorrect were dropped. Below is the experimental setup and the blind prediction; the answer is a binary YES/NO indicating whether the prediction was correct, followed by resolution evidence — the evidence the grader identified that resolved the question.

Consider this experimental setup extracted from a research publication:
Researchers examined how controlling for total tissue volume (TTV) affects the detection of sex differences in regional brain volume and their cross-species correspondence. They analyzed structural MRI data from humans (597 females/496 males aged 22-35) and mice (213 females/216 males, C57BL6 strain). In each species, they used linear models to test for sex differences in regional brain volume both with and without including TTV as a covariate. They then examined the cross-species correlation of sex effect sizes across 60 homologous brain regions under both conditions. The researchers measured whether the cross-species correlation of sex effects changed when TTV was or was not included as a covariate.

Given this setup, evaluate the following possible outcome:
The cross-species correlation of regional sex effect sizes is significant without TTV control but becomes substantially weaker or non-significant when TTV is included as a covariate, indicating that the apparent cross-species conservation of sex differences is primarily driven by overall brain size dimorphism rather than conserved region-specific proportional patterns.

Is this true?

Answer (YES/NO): NO